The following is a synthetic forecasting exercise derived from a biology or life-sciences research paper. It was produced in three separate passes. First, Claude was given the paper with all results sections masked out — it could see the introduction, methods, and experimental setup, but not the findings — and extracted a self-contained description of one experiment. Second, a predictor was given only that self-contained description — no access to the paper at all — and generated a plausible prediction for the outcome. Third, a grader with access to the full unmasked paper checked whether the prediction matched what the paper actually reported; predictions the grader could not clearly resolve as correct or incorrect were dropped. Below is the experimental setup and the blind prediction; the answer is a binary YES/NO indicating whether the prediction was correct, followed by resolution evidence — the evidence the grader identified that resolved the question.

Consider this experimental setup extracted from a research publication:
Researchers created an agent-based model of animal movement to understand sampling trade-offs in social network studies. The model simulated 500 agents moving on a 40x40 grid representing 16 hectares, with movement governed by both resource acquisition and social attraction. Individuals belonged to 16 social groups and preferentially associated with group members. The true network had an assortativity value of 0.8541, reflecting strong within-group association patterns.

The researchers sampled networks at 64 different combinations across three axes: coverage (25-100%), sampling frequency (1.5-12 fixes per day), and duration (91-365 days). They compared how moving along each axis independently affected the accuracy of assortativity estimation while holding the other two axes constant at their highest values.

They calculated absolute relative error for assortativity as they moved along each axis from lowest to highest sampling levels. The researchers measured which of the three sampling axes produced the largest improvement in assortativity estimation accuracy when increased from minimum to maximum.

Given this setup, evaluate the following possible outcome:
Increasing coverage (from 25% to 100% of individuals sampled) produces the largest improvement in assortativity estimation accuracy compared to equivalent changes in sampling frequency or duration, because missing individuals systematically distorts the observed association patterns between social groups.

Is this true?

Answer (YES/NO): YES